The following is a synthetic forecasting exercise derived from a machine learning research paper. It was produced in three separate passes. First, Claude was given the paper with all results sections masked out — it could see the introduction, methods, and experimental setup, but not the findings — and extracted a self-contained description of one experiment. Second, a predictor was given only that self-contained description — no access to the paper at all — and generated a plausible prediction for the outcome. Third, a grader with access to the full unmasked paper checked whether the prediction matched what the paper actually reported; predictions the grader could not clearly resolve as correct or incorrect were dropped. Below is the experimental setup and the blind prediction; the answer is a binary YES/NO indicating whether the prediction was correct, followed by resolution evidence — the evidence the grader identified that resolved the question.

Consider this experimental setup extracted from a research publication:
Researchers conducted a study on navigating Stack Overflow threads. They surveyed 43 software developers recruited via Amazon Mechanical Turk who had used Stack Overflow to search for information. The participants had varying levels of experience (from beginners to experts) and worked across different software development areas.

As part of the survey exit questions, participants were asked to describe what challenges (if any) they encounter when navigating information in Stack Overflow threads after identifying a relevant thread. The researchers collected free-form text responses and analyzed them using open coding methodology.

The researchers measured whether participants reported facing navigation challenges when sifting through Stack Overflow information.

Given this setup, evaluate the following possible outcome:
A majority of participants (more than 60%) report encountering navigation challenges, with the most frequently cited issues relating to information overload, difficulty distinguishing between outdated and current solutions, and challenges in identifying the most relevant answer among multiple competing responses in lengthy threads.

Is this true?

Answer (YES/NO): NO